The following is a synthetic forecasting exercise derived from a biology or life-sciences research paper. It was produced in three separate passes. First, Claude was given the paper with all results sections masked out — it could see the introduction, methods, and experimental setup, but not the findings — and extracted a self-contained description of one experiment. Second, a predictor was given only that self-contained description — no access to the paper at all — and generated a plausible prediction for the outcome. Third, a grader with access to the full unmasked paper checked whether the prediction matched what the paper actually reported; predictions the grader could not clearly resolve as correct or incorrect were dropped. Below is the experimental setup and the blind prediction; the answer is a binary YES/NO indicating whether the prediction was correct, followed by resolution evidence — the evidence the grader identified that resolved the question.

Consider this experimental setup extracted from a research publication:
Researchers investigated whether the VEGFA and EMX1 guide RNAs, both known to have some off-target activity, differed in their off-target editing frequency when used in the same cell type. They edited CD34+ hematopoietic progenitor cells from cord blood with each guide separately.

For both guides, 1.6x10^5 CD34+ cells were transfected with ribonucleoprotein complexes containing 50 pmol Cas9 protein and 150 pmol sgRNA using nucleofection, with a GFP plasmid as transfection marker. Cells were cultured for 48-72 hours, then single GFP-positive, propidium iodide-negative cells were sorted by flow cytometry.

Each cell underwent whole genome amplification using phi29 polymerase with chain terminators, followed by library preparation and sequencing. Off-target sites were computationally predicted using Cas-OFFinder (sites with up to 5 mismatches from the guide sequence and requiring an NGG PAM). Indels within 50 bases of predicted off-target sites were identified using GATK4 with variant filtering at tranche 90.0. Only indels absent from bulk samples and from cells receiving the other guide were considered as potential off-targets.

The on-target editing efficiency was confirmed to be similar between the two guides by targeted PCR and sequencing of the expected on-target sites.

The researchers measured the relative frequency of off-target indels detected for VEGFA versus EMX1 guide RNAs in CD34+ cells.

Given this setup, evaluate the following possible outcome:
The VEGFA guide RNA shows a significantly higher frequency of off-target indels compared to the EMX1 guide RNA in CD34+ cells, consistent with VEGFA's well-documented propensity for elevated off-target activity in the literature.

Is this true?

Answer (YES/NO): YES